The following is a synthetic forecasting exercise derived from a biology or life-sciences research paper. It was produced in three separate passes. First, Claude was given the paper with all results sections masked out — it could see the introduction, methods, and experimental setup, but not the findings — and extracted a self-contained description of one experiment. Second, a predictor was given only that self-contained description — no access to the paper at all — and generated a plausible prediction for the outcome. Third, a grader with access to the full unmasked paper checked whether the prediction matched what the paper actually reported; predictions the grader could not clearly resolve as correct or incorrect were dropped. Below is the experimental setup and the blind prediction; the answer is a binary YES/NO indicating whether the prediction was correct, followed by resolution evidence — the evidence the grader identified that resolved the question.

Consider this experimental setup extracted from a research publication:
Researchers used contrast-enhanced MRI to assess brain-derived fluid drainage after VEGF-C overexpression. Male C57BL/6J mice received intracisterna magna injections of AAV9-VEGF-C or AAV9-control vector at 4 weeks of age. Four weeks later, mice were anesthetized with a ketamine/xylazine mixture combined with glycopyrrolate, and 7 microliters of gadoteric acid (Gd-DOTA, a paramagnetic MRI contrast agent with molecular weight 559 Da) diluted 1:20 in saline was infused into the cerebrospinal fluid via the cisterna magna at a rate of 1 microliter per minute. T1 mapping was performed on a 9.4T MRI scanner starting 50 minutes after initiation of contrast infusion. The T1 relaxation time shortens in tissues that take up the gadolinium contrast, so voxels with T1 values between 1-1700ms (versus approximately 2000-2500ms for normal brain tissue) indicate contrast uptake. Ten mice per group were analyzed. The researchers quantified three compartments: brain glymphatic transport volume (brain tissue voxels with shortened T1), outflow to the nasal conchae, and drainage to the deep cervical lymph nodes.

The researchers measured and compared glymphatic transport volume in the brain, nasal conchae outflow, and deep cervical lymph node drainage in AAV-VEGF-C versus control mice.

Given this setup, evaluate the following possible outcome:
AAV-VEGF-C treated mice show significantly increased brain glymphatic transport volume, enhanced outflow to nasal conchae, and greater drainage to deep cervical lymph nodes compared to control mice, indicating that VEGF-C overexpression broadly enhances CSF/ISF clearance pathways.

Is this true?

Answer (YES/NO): NO